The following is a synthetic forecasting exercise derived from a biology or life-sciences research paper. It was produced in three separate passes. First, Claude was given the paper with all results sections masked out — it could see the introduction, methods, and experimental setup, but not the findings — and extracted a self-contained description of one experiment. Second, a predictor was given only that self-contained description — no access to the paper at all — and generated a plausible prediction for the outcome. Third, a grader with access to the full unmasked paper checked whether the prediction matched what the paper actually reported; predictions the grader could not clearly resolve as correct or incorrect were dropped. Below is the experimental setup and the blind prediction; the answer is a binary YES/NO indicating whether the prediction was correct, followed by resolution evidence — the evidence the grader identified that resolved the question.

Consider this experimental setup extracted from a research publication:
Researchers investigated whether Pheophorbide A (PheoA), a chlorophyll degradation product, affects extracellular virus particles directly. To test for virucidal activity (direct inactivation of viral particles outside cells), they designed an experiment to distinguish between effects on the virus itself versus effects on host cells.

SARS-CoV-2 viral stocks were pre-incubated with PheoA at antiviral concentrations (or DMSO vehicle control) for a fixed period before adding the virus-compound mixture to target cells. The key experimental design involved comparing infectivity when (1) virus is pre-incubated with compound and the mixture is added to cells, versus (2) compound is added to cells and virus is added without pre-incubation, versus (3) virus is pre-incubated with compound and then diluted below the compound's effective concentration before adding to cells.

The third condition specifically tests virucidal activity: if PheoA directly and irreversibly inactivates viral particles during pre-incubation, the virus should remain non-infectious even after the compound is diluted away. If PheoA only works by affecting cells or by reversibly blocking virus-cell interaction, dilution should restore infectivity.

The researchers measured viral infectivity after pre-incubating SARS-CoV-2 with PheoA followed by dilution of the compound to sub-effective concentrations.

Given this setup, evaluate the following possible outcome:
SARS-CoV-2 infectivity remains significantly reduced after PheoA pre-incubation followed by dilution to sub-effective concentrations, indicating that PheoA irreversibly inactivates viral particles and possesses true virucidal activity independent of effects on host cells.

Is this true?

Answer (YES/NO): YES